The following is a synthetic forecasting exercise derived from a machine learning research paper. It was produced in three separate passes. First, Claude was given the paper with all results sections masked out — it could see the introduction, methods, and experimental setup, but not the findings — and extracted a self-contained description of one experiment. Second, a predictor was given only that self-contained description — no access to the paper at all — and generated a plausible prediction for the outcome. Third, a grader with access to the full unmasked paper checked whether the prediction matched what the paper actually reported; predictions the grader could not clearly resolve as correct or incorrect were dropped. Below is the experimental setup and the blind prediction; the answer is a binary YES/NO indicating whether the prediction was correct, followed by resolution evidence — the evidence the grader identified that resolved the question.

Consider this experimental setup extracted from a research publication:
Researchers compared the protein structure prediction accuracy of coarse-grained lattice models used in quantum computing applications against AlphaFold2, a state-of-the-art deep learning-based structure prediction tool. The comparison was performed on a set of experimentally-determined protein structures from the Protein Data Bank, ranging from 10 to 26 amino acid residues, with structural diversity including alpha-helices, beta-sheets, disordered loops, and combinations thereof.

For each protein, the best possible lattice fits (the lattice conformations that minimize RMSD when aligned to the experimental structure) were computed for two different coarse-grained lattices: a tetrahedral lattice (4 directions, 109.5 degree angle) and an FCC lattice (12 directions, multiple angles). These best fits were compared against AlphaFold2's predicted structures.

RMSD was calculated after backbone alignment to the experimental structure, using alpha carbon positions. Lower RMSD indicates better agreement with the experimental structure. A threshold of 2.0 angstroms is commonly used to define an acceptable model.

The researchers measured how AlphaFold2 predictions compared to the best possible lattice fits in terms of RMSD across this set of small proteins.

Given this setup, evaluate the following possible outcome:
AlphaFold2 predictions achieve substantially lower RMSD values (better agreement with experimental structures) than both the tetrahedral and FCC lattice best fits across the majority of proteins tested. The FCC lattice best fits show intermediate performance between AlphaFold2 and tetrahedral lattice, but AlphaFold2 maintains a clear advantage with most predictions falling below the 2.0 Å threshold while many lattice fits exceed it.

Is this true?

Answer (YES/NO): NO